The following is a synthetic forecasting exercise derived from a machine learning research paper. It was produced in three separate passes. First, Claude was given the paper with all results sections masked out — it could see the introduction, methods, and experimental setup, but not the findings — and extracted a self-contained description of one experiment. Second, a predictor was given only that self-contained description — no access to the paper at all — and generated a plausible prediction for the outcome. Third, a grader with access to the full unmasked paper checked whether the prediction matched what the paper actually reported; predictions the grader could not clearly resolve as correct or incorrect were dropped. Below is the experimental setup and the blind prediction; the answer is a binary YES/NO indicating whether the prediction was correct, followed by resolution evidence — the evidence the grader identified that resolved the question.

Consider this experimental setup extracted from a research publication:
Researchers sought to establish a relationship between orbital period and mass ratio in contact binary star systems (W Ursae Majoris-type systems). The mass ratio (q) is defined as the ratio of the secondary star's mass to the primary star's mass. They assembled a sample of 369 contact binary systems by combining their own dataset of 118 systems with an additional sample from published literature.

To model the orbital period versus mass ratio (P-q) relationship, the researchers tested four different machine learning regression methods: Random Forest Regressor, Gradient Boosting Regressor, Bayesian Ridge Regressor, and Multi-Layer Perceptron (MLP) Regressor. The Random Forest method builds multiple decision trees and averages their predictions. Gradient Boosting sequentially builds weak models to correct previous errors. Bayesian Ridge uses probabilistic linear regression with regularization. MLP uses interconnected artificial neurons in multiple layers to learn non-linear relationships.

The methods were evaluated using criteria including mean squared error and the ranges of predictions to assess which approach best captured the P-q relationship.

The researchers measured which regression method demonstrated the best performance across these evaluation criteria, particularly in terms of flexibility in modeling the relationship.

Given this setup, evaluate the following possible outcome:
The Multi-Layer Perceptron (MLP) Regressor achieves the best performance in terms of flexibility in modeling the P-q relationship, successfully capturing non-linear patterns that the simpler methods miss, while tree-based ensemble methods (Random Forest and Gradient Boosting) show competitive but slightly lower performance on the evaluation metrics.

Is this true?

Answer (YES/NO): NO